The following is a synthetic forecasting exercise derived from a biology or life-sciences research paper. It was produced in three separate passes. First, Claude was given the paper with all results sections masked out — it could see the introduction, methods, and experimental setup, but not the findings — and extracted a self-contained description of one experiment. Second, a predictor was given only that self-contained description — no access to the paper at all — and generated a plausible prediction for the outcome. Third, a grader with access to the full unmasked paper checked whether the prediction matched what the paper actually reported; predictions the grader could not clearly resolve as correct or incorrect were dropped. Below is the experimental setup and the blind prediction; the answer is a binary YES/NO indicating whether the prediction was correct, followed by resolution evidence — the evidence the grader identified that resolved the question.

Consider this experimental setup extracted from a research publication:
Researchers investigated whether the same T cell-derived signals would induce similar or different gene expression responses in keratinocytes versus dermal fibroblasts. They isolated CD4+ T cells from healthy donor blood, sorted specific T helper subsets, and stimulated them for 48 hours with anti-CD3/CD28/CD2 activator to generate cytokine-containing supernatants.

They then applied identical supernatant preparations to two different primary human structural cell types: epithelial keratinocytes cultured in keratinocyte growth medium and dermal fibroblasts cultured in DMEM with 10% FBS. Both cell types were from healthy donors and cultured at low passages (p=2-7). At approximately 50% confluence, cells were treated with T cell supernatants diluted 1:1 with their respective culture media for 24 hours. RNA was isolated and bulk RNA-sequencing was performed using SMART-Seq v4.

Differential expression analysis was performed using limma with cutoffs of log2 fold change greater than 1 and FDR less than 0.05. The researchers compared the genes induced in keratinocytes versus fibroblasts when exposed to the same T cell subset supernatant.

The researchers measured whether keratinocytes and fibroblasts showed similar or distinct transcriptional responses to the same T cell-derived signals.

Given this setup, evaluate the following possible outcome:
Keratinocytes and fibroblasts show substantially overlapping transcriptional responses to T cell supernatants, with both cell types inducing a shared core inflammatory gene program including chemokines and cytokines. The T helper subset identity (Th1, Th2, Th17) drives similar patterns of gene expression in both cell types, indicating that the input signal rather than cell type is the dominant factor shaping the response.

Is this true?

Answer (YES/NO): NO